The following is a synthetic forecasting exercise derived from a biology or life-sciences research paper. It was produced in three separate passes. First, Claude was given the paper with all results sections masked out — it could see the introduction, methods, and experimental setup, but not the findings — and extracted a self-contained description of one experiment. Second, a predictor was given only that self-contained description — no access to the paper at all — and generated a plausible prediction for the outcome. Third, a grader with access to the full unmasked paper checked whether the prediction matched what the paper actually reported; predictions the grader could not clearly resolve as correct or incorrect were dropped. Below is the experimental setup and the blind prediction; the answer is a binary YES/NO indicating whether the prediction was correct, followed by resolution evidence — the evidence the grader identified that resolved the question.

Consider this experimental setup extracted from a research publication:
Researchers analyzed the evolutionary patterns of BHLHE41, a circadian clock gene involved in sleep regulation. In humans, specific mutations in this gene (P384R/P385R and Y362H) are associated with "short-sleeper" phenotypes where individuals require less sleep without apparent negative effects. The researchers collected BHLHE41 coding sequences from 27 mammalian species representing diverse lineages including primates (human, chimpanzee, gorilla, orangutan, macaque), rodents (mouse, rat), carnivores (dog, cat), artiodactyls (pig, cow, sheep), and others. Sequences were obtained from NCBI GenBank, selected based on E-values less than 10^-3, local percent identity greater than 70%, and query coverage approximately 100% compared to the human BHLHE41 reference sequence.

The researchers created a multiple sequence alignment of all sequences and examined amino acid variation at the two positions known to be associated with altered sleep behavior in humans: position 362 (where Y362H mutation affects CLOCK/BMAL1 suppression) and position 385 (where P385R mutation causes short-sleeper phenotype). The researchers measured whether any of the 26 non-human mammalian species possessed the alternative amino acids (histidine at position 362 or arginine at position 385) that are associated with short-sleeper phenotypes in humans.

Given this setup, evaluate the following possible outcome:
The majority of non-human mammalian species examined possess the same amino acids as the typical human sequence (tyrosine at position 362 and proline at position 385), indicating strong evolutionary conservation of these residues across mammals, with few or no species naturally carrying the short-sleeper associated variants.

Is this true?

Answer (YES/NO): YES